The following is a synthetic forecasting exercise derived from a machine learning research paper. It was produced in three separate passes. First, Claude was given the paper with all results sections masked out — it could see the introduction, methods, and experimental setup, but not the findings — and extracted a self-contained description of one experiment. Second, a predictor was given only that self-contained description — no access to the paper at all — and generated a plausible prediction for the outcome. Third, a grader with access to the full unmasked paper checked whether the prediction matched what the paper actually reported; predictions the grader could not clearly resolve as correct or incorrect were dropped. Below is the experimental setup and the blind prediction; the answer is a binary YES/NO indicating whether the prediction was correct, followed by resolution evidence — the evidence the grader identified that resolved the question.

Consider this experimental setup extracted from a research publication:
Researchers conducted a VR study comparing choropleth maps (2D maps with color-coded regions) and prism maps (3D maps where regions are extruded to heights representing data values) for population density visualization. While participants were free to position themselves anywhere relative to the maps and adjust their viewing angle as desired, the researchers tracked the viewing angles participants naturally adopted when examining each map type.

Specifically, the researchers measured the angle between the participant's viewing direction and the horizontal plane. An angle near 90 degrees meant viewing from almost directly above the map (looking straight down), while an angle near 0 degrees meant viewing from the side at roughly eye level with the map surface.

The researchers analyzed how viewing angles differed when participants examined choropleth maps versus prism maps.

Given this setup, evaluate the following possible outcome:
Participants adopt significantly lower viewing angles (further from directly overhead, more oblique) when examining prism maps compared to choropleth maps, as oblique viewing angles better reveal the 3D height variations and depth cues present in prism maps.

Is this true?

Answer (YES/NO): YES